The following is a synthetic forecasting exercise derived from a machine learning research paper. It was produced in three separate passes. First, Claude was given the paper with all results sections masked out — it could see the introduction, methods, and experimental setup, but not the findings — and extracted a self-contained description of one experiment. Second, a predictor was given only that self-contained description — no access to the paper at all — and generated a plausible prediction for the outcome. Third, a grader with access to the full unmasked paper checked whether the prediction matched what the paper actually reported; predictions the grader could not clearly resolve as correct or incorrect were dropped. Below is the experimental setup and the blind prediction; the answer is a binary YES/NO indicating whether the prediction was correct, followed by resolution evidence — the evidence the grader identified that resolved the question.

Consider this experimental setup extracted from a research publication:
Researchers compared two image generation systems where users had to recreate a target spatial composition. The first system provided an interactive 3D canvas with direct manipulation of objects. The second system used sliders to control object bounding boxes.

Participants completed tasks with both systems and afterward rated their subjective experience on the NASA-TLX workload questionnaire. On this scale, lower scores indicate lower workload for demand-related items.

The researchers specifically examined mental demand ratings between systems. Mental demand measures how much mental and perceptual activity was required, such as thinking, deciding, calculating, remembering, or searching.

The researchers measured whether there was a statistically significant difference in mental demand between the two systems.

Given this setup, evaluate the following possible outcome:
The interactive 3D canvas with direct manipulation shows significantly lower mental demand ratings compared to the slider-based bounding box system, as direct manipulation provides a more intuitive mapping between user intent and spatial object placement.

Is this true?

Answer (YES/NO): NO